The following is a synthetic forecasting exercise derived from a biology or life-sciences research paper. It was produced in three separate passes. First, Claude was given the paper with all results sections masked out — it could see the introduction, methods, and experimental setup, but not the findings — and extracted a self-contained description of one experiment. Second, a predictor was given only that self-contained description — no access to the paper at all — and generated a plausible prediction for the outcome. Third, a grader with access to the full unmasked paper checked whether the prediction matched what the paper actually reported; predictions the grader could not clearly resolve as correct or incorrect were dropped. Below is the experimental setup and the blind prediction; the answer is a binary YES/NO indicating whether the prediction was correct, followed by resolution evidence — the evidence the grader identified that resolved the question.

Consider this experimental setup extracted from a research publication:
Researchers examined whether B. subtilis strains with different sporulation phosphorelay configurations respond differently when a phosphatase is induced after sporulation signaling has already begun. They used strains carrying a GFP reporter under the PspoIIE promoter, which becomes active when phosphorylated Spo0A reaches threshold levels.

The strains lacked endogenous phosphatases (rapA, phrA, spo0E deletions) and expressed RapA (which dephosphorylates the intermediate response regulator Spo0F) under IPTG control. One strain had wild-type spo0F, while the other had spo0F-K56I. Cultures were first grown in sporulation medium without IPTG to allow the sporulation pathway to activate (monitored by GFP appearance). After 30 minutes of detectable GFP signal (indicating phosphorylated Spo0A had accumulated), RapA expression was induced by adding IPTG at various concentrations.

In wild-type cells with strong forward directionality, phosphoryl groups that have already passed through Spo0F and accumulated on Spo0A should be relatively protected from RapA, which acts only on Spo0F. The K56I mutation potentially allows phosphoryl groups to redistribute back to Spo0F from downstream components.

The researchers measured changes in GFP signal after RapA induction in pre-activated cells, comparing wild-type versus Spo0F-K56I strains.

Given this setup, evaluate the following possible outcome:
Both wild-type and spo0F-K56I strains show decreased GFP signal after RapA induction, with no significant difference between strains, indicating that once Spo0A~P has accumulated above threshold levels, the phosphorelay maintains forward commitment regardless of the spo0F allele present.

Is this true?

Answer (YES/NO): NO